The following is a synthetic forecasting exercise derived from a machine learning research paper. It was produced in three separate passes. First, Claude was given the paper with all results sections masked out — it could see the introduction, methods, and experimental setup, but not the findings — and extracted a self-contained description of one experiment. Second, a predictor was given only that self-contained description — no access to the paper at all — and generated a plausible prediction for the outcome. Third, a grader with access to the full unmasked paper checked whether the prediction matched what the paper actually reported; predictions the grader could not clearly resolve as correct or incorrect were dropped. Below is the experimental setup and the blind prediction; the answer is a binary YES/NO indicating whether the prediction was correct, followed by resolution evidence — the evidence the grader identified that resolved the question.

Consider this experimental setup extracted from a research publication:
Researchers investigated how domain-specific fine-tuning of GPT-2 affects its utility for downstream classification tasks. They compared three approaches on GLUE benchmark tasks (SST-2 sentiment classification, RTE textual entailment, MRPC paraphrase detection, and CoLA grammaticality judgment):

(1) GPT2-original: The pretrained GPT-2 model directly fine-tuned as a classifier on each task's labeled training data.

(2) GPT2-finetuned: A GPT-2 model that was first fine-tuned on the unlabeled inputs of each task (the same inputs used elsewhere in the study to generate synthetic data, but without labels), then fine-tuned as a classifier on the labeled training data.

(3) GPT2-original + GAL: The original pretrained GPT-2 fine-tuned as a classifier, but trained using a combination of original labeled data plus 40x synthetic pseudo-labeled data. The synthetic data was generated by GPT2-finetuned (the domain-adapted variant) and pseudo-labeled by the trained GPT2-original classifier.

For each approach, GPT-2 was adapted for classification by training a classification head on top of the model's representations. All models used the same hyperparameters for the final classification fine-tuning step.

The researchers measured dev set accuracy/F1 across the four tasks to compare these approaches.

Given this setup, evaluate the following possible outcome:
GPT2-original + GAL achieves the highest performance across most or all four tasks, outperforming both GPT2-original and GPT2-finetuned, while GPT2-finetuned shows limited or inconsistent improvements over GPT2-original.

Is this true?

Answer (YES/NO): NO